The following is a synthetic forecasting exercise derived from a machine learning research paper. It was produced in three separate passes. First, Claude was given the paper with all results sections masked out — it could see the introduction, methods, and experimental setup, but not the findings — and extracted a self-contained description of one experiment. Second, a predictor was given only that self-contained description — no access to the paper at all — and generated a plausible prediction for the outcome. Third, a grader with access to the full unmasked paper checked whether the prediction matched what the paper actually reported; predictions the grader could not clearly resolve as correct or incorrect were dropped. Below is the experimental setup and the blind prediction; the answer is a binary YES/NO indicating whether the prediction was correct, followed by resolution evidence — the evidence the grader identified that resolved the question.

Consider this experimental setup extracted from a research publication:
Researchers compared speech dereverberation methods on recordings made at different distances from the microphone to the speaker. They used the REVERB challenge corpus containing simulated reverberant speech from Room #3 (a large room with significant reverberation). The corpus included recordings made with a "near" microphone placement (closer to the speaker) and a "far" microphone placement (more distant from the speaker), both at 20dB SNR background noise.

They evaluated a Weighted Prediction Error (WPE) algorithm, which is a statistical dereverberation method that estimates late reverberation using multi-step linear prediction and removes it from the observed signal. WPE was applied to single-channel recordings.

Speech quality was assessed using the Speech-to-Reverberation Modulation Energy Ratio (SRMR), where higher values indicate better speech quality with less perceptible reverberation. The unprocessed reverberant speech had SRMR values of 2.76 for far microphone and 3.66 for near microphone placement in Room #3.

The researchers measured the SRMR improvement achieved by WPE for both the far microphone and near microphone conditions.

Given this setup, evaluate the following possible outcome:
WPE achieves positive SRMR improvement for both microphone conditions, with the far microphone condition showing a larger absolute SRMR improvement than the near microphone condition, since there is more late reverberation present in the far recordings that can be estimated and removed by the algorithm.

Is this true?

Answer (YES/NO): NO